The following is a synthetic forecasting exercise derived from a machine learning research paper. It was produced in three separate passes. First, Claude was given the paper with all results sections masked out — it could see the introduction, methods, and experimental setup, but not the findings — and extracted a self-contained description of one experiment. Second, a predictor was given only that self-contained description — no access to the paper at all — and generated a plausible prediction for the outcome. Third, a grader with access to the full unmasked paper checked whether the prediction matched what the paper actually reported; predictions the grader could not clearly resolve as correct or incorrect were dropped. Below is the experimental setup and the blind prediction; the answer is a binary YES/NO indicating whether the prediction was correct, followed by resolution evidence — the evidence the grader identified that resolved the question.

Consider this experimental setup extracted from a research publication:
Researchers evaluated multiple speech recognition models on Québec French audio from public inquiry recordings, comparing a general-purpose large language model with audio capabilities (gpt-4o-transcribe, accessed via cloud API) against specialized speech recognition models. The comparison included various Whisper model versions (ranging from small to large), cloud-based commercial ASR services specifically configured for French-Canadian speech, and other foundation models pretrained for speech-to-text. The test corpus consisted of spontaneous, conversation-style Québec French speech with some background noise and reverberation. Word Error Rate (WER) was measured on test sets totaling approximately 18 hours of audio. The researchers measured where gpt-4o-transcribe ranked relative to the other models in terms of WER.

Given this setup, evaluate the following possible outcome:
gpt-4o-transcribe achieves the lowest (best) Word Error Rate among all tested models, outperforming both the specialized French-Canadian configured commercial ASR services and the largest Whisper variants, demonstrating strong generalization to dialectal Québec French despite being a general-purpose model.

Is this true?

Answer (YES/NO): NO